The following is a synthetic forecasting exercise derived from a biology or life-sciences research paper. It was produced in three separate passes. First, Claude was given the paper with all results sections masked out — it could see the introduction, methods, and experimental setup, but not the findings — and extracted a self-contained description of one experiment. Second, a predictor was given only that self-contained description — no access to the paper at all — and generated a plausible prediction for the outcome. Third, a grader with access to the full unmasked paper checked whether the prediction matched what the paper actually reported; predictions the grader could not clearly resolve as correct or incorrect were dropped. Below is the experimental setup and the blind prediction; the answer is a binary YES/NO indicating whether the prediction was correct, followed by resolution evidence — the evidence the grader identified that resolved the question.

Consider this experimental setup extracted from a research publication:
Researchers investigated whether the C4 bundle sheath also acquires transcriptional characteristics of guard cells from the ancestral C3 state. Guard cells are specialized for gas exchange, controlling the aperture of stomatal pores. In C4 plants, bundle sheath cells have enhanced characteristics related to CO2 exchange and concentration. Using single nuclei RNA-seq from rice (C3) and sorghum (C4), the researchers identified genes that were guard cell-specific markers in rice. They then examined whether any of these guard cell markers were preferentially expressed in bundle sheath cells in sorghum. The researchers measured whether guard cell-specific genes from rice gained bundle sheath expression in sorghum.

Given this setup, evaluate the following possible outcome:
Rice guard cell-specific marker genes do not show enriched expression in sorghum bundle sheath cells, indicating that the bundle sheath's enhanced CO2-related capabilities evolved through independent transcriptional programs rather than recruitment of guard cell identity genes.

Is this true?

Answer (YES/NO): NO